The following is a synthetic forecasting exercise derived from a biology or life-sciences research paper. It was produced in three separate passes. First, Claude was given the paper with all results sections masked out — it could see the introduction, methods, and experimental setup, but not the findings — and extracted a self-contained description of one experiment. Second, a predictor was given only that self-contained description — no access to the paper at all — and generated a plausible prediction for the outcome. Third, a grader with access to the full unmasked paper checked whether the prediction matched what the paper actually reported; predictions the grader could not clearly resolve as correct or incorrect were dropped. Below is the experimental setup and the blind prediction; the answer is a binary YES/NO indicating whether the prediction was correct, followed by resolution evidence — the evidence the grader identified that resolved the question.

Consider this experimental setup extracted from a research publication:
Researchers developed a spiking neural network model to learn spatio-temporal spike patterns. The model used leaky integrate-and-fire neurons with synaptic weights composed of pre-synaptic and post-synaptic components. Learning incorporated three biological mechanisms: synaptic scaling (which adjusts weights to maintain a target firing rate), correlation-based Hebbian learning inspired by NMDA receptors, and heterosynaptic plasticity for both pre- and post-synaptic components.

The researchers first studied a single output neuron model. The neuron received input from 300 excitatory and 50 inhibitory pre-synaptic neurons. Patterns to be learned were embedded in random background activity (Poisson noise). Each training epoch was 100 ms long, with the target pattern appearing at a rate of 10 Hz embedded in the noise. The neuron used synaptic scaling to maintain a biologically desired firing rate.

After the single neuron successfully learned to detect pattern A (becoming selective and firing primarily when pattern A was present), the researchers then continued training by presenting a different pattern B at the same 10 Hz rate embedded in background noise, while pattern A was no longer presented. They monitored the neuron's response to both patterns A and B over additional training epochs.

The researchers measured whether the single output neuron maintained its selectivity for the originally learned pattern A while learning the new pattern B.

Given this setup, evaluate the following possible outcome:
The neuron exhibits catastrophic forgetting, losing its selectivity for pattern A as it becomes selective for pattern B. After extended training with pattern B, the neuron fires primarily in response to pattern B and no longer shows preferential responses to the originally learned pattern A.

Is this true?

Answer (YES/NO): YES